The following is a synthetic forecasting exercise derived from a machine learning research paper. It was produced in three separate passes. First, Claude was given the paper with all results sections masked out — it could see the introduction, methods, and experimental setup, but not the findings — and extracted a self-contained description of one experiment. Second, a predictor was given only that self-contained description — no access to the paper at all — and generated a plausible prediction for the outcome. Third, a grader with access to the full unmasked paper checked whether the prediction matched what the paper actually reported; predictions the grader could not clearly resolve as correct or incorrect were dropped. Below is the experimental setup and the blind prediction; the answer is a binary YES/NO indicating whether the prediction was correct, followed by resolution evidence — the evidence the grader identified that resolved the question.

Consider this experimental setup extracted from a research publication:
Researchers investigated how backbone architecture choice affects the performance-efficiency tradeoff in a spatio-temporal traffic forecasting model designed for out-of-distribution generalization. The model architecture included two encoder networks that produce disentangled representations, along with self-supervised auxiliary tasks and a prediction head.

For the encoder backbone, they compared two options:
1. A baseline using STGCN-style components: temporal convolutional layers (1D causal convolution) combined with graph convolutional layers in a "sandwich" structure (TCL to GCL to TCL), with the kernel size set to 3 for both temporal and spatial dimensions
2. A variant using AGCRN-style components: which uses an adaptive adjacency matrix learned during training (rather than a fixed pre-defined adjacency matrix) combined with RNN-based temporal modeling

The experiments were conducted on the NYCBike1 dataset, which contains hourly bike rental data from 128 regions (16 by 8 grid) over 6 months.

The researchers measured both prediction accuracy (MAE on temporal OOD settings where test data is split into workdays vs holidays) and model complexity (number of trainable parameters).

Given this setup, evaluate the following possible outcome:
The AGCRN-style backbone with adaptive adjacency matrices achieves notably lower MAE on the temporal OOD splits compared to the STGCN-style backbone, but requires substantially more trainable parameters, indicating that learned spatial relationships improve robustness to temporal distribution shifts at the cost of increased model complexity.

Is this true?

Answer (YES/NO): NO